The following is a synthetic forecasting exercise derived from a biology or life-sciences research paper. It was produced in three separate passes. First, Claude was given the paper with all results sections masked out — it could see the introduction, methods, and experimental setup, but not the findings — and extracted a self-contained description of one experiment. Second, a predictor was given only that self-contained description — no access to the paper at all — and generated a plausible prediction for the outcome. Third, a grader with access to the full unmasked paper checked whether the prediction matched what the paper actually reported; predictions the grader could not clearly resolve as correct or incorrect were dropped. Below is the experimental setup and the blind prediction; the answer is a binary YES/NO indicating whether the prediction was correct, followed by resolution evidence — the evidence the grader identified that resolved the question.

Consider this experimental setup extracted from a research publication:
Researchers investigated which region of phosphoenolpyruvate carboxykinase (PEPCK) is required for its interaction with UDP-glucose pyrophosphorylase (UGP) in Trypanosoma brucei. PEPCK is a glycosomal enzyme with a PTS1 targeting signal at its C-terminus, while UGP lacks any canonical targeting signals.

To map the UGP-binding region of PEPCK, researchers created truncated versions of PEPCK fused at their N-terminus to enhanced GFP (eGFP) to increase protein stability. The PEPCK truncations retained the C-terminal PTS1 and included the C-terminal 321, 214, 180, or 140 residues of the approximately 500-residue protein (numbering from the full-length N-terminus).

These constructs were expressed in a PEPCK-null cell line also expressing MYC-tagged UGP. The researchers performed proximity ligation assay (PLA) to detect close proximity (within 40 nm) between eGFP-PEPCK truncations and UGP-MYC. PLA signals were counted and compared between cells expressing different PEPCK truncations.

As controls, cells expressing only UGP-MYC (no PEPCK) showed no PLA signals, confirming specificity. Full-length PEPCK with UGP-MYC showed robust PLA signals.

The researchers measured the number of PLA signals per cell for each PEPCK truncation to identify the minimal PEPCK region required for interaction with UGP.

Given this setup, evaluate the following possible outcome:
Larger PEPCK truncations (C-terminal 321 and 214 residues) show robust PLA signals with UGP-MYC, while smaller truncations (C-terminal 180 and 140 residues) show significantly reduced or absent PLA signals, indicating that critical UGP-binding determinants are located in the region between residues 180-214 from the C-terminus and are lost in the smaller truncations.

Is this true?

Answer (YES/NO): NO